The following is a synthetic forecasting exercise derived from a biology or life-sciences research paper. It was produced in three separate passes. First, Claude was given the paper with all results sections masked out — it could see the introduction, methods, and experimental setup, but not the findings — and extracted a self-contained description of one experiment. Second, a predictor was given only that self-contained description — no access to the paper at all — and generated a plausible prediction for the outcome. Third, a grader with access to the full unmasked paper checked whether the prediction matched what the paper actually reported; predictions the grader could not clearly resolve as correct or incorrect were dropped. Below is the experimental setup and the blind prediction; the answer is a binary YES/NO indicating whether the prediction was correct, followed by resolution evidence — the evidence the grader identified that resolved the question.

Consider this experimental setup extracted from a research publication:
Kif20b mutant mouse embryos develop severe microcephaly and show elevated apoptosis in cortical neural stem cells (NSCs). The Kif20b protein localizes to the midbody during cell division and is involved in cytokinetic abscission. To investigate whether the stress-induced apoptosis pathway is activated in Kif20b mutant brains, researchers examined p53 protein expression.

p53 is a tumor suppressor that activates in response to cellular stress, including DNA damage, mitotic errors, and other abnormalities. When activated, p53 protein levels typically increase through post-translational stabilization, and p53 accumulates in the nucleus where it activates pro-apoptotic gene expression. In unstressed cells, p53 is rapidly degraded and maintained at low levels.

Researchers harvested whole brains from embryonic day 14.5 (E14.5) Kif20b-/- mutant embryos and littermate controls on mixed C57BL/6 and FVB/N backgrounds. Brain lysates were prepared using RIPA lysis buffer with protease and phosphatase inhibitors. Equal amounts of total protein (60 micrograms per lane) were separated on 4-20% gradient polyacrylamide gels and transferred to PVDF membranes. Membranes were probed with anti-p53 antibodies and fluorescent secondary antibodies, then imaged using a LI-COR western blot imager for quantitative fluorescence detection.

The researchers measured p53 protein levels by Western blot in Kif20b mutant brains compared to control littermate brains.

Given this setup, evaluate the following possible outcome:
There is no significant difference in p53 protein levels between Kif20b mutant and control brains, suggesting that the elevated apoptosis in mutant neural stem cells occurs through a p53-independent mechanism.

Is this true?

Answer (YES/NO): NO